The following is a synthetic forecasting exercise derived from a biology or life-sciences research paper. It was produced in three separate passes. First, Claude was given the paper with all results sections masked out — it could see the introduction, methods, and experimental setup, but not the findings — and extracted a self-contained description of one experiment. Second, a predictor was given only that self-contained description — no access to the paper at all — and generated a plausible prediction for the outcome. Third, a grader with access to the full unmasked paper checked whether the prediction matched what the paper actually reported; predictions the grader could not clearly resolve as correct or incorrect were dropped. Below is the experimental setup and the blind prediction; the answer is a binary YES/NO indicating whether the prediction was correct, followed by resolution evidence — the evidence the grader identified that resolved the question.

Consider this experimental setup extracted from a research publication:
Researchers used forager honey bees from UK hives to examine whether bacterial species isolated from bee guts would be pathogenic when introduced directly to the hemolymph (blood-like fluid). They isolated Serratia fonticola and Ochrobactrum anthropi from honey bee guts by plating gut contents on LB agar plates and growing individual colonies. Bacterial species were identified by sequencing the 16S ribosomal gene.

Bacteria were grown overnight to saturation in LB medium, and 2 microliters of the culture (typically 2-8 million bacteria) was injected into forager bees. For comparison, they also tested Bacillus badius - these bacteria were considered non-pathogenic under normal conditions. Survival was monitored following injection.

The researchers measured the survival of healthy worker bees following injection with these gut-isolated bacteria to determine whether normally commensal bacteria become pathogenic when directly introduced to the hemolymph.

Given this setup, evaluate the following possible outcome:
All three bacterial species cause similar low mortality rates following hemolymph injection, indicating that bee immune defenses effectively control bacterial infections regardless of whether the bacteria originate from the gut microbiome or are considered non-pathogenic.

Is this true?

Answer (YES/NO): NO